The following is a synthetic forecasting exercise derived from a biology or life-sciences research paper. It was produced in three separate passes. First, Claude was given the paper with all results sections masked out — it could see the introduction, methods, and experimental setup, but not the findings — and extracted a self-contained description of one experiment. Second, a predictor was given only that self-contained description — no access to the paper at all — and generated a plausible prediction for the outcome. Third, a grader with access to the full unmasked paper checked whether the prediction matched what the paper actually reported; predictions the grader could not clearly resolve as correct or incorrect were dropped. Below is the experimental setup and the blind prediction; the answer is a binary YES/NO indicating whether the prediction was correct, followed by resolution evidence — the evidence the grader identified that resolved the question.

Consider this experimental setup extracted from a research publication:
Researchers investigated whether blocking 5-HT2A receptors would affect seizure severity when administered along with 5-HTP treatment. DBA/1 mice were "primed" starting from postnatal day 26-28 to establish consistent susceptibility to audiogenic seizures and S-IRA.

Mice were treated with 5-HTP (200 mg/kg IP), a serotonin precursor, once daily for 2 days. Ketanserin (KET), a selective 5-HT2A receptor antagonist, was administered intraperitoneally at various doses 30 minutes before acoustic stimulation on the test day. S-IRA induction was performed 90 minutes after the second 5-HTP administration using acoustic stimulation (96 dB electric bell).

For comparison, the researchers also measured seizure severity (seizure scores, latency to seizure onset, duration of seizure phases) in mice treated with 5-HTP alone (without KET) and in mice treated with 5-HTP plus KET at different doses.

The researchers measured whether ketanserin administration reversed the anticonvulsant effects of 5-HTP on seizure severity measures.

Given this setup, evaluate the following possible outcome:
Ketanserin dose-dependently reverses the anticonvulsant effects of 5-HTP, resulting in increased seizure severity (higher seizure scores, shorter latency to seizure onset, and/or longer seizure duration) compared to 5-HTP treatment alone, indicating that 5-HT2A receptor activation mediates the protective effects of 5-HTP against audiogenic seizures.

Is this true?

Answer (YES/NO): NO